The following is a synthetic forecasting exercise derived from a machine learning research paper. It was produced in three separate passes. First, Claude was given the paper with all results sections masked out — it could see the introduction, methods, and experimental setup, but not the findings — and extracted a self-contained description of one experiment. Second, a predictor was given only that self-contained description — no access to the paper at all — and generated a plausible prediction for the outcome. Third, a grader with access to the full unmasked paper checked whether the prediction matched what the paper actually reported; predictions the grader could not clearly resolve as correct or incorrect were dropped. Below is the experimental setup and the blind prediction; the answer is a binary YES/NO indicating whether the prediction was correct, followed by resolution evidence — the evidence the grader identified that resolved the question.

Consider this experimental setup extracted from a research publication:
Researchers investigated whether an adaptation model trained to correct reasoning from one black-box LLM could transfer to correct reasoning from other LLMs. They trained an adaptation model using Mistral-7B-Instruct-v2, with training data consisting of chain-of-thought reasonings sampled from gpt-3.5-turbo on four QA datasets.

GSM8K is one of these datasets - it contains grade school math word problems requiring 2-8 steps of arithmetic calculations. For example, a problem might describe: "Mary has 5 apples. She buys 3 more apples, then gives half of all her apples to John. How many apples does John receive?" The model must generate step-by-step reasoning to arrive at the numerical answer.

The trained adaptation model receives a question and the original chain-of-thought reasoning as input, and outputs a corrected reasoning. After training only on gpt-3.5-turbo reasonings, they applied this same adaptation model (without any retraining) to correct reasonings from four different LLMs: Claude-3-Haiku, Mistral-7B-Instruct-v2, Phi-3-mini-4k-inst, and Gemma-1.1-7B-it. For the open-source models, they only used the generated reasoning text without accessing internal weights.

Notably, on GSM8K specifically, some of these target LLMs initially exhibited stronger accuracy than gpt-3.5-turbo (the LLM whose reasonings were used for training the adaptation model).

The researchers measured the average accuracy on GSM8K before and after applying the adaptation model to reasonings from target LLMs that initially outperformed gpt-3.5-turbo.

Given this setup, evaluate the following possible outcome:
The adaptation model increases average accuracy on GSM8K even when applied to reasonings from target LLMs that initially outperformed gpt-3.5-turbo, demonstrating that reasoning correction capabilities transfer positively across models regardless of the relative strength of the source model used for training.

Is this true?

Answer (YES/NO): NO